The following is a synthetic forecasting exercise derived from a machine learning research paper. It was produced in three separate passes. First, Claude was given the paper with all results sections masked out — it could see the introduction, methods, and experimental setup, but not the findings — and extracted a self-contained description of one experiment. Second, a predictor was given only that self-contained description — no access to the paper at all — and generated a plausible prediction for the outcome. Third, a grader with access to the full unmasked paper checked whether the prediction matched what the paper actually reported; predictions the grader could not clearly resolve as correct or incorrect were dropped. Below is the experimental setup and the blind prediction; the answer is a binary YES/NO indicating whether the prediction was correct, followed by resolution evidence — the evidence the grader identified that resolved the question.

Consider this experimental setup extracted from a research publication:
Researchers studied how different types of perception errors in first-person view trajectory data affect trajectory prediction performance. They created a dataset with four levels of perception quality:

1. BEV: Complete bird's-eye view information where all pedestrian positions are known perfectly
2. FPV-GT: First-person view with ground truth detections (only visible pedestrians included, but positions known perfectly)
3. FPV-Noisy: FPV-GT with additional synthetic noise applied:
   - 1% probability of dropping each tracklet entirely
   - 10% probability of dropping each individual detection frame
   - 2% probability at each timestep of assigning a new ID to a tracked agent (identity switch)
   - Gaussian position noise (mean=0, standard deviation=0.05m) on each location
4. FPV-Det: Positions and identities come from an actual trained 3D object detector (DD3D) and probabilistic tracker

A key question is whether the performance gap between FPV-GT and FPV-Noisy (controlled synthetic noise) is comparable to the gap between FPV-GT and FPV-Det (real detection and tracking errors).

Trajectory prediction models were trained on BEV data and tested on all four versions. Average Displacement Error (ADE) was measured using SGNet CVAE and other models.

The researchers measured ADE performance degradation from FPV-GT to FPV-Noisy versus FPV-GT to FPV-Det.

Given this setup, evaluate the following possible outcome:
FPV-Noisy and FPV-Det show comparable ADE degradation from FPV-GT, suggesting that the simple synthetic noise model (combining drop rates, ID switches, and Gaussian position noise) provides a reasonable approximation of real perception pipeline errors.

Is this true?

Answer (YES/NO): NO